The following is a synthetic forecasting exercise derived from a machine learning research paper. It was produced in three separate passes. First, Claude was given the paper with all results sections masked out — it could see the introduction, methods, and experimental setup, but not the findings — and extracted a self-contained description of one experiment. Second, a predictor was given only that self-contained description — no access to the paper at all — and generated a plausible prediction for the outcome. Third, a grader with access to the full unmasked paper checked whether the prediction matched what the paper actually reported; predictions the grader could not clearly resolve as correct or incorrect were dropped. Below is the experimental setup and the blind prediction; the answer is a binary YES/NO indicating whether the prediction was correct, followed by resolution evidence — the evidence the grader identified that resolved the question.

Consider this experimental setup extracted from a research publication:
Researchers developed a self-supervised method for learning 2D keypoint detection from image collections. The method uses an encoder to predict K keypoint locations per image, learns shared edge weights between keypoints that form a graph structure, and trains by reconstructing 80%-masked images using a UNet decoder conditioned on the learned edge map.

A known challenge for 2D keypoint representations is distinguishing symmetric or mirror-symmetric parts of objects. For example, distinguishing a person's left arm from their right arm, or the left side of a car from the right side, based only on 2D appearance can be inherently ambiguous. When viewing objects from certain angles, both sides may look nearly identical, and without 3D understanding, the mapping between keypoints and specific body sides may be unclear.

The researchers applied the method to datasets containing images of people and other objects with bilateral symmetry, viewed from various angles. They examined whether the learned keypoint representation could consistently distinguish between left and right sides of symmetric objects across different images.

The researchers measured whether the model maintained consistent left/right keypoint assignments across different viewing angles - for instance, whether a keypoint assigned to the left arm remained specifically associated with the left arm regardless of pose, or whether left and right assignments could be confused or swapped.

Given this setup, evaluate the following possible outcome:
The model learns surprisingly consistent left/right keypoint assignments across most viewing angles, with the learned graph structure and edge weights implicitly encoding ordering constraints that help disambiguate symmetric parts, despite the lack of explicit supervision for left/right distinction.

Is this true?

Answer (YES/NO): NO